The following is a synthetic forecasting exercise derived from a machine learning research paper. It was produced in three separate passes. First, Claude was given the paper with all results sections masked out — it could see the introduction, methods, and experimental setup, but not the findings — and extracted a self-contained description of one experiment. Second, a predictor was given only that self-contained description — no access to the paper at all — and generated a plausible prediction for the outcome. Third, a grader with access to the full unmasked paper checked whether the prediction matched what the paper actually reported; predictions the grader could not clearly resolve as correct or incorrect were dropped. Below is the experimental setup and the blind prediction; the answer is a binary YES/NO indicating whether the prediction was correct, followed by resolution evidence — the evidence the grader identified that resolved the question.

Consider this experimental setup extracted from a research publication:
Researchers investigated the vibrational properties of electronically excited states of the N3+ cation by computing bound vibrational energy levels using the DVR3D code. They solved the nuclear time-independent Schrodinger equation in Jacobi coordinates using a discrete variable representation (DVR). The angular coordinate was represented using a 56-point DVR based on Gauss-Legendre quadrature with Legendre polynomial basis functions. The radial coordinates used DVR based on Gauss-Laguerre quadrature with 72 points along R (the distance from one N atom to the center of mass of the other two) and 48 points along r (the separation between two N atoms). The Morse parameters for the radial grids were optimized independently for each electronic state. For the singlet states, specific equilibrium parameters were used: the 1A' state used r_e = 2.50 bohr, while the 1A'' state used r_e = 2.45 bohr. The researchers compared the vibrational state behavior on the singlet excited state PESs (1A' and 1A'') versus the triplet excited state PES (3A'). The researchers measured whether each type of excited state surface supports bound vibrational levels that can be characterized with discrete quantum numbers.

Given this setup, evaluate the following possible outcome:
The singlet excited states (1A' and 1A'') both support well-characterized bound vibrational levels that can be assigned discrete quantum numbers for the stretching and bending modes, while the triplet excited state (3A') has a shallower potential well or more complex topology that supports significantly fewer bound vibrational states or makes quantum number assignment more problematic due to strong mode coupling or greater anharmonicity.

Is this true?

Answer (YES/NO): YES